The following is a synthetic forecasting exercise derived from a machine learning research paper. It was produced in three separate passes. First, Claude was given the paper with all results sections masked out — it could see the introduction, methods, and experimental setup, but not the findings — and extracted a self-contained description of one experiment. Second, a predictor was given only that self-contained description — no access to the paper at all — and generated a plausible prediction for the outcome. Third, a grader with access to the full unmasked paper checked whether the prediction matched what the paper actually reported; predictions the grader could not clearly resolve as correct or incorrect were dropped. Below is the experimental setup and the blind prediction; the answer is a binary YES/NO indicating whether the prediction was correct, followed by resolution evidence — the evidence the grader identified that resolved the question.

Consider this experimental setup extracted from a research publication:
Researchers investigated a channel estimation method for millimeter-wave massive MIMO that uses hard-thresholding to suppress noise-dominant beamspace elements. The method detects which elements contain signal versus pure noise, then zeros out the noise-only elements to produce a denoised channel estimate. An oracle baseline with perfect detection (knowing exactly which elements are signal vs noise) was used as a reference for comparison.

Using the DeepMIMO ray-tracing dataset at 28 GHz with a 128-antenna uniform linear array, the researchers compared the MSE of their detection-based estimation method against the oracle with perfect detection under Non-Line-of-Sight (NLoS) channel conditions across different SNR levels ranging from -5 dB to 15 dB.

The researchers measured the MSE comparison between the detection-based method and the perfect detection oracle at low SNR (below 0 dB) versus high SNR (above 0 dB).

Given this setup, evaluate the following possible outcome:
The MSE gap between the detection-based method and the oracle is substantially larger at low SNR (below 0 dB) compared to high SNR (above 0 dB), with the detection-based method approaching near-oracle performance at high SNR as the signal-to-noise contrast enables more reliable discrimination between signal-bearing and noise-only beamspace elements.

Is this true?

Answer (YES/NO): NO